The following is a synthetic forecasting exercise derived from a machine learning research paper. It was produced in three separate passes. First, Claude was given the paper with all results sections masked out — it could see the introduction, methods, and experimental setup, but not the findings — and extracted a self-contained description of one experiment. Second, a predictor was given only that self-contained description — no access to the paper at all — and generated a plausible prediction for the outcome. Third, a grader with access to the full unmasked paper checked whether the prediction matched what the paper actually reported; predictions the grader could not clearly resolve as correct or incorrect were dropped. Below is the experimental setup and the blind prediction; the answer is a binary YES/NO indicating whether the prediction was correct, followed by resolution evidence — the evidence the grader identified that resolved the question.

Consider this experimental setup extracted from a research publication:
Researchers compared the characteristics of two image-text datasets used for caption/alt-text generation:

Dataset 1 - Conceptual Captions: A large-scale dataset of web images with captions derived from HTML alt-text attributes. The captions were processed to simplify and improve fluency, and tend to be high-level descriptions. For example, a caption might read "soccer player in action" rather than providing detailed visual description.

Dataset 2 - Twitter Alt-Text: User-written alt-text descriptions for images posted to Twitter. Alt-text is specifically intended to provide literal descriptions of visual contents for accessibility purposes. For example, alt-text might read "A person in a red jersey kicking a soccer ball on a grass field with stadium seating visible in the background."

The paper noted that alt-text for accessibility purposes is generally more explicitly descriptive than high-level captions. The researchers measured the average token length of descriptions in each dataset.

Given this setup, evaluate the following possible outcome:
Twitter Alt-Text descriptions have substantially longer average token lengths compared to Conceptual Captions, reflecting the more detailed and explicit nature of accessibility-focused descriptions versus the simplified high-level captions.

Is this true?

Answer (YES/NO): YES